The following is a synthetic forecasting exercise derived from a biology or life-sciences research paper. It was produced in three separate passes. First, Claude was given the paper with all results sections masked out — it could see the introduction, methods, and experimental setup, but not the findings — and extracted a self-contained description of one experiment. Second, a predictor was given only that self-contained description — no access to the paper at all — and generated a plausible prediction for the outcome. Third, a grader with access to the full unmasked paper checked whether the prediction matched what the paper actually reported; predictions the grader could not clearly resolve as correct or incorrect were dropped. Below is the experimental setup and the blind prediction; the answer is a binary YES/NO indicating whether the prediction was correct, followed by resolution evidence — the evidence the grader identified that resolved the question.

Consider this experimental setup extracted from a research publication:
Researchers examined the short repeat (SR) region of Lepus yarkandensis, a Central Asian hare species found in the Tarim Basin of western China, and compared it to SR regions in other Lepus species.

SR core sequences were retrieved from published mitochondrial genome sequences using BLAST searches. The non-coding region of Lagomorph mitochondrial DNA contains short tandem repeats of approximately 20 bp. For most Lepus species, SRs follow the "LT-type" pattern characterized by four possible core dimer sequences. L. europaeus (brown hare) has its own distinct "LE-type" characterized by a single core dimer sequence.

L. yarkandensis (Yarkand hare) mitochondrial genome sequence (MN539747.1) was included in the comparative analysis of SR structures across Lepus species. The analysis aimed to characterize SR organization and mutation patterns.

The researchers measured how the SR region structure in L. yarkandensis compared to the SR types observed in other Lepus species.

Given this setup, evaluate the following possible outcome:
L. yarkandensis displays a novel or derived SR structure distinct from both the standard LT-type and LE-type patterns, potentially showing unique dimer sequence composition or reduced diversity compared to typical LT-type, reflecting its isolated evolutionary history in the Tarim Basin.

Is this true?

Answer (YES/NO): NO